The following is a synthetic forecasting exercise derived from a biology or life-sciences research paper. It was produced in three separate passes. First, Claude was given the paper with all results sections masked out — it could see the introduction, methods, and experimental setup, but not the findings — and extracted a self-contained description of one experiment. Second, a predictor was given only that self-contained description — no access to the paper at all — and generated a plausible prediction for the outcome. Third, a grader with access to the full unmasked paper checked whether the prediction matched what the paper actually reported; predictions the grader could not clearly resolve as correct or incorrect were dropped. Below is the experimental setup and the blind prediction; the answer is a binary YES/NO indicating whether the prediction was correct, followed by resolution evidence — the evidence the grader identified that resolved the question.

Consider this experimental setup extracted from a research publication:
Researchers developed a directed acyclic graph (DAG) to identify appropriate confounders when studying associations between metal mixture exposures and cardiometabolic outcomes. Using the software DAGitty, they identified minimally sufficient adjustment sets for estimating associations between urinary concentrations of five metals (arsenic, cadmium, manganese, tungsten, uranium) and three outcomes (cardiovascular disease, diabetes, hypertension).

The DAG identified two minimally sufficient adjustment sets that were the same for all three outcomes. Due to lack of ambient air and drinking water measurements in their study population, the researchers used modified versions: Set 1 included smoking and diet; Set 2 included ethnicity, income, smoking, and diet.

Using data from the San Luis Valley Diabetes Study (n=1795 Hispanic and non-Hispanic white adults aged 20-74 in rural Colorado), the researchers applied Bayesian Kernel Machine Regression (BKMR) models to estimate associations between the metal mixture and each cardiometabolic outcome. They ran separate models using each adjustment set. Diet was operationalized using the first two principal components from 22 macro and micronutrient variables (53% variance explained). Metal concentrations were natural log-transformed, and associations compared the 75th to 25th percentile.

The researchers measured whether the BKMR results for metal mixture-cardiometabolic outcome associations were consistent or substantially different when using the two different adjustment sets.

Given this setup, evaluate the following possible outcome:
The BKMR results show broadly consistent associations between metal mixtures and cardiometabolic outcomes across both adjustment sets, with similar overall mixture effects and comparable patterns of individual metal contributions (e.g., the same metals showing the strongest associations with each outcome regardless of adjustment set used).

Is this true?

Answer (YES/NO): YES